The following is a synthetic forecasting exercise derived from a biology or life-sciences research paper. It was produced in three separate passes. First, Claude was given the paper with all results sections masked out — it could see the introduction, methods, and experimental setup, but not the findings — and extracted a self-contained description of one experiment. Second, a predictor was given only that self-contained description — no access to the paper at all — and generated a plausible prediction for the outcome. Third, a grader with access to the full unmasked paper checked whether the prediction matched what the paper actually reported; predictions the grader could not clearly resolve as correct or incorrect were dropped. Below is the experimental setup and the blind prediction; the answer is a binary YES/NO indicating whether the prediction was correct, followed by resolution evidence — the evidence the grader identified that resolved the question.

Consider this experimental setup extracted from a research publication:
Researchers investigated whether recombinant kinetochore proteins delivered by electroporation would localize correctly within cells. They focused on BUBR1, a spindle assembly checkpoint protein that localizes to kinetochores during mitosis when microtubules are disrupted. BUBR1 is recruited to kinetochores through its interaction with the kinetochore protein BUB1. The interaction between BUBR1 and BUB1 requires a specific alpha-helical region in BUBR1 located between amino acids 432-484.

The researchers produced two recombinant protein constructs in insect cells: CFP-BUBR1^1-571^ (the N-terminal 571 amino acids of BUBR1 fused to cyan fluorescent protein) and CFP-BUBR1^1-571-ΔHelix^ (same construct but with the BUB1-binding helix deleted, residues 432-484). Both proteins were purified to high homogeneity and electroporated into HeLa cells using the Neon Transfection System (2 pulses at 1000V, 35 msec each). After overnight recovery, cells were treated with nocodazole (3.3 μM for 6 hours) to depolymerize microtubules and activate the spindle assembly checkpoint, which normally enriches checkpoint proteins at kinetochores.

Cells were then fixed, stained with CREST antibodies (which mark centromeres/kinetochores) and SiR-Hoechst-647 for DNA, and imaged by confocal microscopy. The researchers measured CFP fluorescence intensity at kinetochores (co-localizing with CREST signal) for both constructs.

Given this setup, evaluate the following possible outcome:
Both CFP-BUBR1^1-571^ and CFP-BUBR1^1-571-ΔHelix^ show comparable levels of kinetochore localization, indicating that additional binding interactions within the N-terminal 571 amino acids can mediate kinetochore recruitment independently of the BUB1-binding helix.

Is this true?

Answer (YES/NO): NO